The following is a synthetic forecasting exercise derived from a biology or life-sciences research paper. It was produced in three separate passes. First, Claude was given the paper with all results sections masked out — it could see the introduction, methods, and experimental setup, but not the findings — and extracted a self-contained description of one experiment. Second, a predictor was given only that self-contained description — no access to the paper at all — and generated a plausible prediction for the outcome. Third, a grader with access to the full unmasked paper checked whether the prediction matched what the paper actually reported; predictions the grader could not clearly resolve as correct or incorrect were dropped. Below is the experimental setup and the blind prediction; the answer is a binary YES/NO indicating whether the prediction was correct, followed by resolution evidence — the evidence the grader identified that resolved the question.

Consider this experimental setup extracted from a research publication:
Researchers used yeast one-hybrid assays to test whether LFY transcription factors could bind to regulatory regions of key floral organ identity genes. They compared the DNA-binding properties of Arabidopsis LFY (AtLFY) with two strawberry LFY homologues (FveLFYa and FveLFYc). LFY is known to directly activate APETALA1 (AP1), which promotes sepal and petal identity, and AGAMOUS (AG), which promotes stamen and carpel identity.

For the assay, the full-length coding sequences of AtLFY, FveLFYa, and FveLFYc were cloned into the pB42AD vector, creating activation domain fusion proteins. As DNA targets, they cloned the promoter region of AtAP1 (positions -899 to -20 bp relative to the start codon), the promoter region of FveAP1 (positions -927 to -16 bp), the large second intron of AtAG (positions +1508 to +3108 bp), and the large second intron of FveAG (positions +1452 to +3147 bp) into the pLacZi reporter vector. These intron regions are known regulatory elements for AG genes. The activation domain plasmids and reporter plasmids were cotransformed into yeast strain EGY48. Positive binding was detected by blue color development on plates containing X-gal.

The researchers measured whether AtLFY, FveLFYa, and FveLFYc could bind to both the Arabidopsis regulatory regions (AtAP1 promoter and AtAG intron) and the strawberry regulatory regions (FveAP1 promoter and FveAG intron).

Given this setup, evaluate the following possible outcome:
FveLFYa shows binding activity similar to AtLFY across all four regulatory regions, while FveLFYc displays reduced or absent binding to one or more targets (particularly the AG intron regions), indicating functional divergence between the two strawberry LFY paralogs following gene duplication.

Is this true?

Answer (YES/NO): NO